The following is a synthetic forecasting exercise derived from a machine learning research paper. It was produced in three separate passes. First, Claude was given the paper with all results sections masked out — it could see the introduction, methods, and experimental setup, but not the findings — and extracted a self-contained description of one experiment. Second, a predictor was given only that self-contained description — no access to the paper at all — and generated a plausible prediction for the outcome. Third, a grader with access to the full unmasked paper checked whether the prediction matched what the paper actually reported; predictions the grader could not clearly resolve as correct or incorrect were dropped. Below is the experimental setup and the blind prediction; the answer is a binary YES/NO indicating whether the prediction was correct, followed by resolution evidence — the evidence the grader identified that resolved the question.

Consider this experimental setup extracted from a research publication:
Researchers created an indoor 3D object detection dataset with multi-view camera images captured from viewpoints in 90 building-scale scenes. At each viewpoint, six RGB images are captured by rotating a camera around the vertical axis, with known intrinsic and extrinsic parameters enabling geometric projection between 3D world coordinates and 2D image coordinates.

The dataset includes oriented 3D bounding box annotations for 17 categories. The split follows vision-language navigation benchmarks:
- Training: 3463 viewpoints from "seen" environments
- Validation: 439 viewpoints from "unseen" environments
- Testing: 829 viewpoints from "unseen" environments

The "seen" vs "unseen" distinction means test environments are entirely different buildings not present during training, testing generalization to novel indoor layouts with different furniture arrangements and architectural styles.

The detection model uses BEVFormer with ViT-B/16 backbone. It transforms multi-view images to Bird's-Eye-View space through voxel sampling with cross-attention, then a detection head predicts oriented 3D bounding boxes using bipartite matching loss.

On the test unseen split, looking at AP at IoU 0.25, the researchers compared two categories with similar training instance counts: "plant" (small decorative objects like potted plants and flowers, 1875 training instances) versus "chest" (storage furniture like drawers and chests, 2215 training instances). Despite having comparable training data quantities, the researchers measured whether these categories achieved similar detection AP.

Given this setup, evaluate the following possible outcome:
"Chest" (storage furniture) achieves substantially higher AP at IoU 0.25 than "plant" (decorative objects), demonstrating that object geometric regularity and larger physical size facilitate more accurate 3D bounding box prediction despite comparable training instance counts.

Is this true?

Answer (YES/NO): NO